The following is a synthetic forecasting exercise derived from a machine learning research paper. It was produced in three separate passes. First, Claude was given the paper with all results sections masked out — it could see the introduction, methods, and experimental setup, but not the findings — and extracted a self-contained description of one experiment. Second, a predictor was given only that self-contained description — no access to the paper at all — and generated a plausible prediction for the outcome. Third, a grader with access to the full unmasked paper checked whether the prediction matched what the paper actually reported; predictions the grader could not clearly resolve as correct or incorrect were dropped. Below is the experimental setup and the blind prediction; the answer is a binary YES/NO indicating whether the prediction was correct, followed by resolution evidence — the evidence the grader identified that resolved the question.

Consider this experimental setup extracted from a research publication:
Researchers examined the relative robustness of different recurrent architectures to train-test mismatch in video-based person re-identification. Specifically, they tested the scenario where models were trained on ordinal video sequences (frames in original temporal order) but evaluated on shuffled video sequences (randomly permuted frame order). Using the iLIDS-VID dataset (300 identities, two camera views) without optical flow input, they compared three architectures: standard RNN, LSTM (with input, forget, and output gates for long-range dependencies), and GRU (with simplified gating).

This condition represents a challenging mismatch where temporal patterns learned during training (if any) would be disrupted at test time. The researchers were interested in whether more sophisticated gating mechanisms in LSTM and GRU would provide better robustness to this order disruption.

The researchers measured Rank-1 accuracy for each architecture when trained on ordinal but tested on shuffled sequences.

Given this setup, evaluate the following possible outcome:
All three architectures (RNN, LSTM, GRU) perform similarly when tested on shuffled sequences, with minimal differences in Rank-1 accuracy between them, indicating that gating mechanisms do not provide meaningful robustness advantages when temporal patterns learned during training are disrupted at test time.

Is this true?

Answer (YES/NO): YES